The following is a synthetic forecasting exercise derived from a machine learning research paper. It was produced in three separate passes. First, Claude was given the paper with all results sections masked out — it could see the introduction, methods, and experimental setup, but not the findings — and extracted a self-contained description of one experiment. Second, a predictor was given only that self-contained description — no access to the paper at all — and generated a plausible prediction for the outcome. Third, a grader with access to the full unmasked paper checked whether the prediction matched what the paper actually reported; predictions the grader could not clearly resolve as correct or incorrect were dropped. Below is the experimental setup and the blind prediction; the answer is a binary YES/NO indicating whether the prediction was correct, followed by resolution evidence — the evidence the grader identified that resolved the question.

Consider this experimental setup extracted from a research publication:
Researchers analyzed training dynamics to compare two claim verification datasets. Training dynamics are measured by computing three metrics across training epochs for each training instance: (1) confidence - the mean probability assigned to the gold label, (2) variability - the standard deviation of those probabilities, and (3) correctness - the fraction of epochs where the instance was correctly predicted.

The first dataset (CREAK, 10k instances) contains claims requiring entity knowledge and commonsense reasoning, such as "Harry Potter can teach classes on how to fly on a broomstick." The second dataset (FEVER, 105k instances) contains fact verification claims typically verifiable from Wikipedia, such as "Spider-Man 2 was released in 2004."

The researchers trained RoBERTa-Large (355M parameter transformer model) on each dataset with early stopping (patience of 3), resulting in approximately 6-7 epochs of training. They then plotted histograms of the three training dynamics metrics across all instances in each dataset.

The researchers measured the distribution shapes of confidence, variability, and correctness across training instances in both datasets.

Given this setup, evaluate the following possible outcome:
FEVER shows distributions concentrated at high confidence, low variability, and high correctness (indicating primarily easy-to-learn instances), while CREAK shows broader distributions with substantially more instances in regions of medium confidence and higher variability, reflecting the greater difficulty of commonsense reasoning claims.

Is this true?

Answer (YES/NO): YES